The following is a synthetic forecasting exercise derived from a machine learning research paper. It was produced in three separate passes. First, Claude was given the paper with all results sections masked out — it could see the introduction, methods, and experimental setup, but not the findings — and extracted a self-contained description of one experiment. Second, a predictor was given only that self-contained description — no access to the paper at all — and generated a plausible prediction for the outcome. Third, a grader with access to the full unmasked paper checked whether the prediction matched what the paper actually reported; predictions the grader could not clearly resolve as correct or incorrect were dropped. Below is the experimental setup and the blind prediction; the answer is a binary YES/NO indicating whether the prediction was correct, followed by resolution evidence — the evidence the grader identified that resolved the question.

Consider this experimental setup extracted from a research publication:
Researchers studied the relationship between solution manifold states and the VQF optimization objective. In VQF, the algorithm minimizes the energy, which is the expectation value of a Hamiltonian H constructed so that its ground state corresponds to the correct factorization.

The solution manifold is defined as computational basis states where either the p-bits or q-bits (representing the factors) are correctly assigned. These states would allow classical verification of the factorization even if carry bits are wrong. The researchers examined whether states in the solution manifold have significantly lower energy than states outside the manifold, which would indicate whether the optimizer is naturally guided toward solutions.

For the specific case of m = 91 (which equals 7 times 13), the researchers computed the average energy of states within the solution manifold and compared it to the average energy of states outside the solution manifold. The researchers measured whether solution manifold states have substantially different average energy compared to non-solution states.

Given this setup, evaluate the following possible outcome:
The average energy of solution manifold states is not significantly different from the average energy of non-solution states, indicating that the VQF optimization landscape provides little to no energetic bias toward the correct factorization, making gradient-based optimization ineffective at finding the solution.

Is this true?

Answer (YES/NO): YES